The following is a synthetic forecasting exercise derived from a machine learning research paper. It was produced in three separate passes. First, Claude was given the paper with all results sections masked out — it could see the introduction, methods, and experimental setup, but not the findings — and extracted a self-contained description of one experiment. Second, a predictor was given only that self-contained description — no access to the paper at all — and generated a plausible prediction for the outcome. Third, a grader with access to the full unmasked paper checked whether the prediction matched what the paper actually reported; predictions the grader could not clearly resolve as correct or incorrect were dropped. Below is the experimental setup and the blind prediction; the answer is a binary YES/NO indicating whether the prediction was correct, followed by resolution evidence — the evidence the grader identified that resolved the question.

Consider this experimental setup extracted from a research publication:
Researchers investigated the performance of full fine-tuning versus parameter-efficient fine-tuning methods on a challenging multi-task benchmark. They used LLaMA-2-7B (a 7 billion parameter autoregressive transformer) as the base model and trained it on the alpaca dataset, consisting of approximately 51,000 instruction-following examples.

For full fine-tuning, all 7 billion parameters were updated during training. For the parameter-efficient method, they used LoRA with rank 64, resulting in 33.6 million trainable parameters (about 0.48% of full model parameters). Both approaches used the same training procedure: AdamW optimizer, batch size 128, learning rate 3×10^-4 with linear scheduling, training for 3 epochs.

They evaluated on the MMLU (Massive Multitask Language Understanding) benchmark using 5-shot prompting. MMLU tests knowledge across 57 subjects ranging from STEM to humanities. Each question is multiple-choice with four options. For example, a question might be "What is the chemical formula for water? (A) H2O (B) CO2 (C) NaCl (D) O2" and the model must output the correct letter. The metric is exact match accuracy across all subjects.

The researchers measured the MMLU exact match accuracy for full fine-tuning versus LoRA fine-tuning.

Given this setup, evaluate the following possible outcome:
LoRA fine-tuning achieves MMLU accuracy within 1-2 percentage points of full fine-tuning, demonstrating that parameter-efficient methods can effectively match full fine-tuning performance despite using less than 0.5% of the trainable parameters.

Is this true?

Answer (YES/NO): YES